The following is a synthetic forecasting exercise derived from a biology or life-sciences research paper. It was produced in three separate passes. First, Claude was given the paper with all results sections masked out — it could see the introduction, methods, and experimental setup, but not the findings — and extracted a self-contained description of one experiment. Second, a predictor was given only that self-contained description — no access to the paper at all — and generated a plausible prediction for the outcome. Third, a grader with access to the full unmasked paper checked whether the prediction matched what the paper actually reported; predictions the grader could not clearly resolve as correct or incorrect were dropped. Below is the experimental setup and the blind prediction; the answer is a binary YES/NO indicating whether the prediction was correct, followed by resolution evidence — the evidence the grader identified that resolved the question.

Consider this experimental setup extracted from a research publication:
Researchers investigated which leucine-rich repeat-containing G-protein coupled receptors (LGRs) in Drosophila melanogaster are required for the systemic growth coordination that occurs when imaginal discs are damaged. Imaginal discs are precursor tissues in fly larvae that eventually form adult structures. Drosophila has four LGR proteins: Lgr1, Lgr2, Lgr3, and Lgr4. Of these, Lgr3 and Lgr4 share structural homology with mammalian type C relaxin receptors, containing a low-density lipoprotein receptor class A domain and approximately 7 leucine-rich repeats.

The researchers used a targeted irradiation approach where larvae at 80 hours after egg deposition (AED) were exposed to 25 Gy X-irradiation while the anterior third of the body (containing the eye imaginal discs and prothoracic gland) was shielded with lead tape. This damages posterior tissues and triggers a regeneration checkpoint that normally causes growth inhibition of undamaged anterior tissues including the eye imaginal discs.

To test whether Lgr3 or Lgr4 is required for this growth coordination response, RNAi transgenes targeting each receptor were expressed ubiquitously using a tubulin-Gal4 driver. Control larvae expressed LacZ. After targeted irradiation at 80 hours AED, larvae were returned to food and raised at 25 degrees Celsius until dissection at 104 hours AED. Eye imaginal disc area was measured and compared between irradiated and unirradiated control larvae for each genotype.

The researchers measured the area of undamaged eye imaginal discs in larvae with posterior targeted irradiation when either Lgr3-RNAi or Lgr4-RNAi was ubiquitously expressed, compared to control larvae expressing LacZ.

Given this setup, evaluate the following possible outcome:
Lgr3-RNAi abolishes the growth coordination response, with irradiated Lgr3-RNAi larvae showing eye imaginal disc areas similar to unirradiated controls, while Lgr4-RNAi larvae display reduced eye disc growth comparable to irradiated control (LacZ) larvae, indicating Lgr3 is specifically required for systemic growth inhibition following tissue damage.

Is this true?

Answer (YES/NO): YES